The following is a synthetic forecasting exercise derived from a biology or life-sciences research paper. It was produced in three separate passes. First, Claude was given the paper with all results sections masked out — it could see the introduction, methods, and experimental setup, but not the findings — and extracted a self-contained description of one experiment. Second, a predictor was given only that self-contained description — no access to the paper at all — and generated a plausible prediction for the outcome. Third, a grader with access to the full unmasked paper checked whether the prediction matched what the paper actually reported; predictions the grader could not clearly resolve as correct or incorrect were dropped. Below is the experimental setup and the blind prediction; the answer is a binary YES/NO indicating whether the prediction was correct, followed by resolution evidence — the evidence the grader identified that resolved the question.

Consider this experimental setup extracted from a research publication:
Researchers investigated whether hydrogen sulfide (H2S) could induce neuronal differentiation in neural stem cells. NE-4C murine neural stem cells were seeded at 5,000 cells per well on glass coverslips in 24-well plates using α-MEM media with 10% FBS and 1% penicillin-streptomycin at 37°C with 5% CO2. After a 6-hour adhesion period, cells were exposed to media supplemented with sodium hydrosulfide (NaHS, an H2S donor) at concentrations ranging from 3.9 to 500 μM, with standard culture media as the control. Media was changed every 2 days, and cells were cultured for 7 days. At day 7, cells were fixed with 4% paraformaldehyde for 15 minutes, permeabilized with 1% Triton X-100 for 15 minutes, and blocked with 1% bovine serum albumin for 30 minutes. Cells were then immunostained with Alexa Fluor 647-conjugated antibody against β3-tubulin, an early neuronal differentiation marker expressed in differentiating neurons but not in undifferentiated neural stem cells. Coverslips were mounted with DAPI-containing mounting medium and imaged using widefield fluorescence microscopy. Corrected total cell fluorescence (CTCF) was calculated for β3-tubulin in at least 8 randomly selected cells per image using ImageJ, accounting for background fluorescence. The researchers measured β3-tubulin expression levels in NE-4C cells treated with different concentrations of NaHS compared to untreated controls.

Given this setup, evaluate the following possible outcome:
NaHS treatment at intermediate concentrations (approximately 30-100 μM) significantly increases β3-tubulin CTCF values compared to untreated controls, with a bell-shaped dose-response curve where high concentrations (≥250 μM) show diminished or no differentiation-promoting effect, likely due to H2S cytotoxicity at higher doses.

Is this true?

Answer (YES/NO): NO